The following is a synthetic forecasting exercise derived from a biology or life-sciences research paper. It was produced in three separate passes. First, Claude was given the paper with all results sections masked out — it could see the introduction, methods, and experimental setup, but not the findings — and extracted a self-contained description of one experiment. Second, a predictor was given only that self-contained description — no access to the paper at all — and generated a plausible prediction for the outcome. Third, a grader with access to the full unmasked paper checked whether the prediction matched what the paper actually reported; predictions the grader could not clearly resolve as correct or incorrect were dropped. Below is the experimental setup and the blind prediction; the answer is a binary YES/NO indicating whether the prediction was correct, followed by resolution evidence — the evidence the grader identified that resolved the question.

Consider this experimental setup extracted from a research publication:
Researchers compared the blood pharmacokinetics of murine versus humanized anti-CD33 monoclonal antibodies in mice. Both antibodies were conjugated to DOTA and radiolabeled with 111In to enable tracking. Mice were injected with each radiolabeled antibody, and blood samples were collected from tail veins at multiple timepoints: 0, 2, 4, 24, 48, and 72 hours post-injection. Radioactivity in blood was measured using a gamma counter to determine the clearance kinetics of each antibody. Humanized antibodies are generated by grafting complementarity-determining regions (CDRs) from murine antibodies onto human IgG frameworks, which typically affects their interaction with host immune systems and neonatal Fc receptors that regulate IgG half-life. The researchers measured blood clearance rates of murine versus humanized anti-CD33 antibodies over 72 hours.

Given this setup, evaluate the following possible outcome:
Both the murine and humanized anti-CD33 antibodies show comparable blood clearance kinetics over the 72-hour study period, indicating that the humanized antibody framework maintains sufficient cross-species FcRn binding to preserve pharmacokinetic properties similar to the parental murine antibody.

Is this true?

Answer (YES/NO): NO